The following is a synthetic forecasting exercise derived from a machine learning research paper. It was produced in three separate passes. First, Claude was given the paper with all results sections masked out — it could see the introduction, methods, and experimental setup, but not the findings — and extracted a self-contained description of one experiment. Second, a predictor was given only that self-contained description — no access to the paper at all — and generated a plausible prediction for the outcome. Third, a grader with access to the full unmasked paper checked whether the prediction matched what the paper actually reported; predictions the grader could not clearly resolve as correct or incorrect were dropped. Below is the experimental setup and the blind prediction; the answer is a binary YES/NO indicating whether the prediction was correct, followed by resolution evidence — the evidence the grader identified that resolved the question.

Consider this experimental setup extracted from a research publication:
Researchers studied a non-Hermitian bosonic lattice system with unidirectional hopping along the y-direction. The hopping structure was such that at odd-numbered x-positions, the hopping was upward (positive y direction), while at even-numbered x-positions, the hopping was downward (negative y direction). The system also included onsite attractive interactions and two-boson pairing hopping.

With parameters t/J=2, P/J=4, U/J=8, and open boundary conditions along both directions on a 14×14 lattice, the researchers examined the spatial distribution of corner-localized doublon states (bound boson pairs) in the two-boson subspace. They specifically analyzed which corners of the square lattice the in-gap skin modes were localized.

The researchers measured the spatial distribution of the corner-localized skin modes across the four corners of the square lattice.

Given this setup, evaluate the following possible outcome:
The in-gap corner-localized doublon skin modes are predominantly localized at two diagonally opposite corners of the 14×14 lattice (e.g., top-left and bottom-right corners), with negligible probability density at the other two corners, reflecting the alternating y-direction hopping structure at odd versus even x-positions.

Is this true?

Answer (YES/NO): NO